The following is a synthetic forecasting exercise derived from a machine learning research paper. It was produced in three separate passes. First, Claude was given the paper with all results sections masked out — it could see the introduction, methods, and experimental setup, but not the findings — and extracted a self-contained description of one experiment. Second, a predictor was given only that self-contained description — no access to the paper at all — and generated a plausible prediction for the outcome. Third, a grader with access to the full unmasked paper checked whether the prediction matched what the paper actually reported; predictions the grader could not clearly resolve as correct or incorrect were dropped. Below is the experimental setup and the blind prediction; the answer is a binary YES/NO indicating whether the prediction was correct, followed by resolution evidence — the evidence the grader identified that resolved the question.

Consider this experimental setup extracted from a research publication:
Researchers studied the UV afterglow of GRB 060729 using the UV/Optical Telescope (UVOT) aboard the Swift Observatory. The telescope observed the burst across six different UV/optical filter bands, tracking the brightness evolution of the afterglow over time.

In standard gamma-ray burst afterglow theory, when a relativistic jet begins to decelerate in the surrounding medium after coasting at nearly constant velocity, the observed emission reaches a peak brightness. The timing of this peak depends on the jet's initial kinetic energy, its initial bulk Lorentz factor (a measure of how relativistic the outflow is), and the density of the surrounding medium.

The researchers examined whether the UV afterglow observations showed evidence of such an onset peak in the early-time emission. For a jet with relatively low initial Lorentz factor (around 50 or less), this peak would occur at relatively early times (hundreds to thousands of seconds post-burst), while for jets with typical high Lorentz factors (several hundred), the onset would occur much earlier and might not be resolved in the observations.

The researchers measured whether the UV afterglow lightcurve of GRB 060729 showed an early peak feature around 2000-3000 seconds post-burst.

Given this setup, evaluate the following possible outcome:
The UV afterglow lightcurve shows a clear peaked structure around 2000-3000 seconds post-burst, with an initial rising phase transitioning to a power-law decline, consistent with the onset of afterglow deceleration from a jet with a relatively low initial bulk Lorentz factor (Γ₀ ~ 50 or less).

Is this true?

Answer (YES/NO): NO